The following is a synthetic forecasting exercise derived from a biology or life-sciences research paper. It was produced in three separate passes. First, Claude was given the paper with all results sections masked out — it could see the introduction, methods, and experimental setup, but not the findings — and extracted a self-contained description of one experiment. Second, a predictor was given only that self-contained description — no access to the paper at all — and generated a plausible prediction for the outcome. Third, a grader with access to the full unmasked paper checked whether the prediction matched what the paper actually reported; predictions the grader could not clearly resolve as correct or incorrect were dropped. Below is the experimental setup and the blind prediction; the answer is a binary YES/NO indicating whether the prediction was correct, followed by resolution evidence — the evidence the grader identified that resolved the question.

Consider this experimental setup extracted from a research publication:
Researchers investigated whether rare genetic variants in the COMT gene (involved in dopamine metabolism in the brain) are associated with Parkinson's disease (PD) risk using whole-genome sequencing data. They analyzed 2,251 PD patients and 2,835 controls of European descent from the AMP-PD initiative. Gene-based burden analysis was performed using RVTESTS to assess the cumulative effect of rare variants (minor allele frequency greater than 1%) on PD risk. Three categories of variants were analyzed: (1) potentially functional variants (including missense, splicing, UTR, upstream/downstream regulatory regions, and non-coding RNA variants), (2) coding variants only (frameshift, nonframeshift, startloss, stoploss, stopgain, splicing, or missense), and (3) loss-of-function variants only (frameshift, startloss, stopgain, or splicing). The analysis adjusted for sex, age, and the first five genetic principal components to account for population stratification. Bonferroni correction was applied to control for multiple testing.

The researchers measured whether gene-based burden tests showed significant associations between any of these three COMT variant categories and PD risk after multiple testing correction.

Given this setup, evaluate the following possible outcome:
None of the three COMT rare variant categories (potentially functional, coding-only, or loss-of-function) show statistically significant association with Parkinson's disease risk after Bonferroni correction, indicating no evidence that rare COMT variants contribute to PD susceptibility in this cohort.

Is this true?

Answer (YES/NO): YES